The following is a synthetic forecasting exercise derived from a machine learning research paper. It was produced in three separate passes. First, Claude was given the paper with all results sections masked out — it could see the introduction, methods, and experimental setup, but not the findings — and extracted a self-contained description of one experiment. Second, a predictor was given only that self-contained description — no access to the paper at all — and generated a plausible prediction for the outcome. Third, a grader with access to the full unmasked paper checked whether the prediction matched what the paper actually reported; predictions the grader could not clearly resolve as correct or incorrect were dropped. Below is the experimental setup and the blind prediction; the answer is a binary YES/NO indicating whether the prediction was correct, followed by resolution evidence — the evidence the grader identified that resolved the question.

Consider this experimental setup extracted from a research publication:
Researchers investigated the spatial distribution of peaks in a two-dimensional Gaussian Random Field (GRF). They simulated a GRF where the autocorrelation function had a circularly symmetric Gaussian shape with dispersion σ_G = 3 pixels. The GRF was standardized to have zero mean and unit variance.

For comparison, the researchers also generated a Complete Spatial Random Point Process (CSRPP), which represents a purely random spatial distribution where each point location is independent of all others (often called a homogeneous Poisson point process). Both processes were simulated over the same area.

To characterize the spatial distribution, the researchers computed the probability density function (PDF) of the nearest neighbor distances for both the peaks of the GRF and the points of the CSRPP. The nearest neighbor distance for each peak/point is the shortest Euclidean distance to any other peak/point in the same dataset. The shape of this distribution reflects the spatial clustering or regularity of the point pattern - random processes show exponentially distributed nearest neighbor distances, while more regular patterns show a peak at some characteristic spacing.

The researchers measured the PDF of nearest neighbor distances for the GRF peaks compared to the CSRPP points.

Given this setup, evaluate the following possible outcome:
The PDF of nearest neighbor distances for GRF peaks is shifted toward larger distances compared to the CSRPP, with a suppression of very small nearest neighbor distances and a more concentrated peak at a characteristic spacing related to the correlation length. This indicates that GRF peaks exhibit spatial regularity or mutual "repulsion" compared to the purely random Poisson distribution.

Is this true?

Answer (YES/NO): YES